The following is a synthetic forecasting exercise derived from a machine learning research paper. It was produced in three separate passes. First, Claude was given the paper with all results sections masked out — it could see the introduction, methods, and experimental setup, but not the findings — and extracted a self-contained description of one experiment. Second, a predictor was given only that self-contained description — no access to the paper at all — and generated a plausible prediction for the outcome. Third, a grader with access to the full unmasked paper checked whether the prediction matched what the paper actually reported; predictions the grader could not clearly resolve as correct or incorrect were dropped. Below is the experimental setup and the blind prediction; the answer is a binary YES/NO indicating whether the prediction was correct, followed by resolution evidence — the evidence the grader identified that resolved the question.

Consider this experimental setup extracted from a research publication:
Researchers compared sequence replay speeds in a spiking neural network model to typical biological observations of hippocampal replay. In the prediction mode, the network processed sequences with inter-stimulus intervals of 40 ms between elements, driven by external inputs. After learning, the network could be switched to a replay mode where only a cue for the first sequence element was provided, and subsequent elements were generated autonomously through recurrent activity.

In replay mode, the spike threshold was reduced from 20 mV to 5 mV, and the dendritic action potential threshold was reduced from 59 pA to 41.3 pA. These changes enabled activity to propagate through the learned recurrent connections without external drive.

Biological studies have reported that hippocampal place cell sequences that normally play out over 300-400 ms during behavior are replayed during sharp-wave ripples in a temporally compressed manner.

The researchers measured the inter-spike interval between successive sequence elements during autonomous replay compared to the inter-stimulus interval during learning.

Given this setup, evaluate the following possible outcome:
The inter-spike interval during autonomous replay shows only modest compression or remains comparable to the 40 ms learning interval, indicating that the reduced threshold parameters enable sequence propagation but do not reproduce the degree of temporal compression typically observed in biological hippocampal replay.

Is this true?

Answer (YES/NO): NO